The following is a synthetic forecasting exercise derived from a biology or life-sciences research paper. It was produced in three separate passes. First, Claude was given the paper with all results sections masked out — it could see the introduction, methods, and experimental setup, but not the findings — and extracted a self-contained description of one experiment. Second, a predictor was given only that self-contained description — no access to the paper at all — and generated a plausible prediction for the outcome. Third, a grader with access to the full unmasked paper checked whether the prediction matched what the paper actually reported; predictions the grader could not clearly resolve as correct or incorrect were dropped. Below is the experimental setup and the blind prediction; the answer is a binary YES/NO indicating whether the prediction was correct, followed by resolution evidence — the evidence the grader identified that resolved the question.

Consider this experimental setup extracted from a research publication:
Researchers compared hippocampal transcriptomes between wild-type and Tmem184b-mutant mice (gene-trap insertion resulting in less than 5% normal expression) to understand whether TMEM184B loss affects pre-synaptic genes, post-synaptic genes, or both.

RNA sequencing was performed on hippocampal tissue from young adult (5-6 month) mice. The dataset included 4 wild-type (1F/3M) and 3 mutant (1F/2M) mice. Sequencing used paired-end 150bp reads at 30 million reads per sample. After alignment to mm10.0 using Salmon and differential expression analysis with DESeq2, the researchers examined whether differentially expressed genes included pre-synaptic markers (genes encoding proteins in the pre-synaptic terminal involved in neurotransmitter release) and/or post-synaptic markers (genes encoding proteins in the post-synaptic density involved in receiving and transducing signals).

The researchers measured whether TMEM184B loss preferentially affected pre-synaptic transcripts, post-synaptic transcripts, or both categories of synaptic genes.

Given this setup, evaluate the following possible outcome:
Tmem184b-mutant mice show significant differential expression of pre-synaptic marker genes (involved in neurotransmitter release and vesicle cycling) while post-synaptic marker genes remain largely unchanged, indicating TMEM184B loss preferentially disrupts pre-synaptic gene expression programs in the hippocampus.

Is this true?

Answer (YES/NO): NO